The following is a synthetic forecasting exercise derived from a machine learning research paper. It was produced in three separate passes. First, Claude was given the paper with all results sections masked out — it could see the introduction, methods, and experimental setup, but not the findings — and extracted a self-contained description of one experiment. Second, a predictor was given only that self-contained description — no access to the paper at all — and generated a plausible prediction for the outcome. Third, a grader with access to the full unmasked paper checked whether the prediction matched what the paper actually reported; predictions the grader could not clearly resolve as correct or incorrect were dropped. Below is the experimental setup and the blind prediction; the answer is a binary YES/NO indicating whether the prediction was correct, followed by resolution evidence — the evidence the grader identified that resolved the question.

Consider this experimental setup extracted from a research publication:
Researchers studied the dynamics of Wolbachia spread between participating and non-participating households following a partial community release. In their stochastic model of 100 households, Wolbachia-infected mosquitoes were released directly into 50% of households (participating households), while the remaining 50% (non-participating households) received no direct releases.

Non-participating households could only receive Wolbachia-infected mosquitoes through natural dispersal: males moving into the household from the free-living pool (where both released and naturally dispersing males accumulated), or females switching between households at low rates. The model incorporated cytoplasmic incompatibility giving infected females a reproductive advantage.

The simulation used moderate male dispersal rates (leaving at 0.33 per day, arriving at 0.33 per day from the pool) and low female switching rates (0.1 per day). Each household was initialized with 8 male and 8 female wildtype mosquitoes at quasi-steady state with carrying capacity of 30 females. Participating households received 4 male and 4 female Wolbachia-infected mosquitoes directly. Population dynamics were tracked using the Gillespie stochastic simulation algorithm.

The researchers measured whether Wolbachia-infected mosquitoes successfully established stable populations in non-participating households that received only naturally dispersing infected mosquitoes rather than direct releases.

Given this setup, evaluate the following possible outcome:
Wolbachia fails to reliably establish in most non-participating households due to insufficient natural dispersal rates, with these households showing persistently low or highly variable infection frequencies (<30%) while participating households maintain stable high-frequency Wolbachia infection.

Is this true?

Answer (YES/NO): NO